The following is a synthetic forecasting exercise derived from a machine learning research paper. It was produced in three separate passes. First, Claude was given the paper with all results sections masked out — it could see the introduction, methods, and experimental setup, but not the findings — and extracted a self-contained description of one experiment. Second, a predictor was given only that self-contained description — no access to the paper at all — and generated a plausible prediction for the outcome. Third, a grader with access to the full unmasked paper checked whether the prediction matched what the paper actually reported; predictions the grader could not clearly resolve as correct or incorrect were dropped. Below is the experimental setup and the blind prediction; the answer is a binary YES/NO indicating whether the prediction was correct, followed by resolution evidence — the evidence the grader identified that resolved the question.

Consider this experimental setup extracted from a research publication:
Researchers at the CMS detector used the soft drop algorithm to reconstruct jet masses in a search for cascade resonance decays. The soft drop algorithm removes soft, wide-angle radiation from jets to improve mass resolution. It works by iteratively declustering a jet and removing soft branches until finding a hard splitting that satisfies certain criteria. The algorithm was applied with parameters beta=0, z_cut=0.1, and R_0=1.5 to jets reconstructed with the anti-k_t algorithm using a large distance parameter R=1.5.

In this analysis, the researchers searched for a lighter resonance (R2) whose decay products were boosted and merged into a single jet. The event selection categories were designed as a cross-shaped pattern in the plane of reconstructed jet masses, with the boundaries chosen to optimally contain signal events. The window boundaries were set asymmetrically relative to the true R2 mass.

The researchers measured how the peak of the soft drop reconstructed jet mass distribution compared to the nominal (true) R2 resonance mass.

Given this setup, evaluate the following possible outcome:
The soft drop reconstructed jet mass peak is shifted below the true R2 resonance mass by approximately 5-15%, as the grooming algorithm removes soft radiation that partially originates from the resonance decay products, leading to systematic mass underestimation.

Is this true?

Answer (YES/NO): YES